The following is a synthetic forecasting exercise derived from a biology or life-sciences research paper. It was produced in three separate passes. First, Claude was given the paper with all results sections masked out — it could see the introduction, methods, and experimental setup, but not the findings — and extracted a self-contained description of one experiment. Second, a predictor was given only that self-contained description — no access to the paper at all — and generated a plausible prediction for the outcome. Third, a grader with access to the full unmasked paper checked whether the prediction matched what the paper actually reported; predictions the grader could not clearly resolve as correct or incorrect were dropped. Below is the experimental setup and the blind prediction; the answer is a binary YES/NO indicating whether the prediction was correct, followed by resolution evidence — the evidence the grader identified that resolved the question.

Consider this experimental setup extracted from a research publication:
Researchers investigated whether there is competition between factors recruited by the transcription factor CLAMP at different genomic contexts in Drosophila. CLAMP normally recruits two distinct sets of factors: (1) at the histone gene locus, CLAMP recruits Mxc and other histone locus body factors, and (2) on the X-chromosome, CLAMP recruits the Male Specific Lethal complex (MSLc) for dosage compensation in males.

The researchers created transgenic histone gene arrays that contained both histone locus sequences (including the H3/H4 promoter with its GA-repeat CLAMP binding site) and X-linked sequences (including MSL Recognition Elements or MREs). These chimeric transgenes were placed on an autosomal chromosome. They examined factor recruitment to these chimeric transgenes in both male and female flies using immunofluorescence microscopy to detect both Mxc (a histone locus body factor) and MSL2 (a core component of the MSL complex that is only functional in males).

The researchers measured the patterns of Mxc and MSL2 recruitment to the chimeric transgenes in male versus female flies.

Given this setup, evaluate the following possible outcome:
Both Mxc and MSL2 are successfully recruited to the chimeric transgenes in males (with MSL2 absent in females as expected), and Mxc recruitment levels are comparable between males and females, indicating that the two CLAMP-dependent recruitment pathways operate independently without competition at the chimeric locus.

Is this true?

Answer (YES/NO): NO